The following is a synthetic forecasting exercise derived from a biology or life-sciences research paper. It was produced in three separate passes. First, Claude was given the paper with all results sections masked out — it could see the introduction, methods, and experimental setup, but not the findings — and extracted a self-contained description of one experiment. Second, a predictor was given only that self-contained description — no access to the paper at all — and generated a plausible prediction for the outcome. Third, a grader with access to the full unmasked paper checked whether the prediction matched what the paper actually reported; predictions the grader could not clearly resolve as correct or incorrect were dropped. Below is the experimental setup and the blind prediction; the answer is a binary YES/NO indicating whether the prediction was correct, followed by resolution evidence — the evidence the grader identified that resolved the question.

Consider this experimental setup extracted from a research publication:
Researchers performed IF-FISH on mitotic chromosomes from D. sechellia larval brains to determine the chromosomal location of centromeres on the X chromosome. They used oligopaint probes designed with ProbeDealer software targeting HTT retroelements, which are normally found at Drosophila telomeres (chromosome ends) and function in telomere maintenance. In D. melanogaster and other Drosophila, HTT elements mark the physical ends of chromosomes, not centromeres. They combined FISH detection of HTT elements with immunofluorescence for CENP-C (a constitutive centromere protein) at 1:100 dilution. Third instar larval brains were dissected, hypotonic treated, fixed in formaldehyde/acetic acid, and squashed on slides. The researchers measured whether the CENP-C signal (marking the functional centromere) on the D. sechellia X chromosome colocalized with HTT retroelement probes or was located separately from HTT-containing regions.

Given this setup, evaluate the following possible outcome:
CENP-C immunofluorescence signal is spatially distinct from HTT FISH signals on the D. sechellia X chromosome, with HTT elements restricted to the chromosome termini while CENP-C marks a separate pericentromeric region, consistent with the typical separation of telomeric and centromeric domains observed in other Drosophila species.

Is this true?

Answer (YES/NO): NO